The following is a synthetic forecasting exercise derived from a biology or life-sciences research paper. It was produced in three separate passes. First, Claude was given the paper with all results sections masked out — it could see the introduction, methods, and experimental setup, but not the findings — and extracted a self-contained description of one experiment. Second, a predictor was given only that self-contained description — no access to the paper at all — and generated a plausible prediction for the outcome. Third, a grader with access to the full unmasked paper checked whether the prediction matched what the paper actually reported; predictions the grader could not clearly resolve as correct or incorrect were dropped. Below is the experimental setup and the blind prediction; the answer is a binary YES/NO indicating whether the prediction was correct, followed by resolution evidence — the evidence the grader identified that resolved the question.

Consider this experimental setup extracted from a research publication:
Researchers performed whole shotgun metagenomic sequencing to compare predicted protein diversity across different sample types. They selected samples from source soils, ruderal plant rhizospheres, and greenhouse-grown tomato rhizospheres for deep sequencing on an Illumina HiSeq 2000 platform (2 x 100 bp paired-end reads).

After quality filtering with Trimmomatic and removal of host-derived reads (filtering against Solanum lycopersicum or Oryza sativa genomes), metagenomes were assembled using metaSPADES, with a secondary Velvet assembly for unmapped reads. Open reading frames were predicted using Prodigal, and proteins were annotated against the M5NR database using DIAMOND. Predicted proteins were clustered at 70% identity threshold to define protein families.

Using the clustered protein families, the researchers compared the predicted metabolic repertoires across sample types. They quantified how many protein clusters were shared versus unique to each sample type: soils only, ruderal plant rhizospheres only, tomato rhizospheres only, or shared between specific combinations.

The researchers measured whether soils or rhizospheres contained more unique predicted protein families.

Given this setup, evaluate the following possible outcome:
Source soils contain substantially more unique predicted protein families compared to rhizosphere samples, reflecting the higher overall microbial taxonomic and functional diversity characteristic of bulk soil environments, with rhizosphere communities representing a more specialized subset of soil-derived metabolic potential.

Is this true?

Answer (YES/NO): NO